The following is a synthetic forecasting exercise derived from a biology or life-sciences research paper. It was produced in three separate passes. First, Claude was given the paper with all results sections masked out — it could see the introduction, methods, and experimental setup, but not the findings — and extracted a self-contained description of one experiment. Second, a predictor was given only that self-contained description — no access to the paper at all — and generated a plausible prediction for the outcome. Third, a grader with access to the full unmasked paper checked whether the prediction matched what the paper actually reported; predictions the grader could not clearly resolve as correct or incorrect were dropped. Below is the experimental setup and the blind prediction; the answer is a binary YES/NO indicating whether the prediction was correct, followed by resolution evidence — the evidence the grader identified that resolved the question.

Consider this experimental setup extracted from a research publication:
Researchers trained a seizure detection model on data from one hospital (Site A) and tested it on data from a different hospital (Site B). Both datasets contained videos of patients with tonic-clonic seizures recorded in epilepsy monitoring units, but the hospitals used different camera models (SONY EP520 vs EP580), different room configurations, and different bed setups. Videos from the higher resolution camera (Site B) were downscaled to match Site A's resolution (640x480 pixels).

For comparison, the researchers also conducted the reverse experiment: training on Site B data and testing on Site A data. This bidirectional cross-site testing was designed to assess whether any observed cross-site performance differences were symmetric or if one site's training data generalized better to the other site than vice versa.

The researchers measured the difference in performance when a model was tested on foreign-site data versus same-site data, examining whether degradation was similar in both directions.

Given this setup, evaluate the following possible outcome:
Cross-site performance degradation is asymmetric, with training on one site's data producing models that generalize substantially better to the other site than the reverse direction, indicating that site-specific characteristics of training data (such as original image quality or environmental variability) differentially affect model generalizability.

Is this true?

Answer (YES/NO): NO